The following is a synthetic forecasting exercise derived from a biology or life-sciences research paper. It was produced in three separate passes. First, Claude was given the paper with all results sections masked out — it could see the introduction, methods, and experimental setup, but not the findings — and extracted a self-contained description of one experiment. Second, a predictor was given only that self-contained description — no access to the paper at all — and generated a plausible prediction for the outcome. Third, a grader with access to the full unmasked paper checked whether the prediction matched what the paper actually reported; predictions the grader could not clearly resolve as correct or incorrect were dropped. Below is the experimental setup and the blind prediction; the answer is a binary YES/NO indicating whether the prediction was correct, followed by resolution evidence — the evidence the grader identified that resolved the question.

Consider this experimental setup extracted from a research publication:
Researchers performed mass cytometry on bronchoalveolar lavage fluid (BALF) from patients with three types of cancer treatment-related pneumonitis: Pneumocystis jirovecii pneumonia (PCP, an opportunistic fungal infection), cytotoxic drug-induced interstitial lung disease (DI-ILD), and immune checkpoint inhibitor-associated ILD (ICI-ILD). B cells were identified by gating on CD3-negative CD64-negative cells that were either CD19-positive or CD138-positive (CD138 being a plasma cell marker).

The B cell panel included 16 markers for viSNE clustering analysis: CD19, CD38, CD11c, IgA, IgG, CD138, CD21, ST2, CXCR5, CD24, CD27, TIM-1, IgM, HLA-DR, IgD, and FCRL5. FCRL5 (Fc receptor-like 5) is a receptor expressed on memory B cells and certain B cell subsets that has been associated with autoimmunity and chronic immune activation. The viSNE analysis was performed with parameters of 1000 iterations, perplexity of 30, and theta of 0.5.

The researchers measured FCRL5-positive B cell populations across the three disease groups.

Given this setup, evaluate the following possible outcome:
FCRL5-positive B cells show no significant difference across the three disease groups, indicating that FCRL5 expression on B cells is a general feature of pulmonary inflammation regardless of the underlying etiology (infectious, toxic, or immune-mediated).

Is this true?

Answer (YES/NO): NO